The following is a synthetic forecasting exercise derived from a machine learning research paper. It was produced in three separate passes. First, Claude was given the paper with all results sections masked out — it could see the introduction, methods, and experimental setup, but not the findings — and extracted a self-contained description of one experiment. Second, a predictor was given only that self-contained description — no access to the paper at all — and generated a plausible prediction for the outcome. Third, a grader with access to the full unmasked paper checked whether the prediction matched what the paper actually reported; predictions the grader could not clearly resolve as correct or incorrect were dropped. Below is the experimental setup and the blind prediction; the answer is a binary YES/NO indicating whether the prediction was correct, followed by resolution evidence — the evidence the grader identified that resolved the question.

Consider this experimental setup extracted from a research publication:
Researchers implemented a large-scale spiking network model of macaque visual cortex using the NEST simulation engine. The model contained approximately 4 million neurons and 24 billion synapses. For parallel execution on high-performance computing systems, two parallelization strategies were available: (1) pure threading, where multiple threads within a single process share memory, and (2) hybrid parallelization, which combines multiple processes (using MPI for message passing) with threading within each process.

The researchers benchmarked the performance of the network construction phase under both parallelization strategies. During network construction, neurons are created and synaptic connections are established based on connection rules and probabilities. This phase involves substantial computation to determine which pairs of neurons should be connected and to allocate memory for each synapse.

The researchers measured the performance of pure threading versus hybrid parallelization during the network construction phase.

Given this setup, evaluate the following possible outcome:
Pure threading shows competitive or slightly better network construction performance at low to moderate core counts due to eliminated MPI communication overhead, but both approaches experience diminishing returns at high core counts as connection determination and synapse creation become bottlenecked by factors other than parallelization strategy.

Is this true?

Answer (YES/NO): NO